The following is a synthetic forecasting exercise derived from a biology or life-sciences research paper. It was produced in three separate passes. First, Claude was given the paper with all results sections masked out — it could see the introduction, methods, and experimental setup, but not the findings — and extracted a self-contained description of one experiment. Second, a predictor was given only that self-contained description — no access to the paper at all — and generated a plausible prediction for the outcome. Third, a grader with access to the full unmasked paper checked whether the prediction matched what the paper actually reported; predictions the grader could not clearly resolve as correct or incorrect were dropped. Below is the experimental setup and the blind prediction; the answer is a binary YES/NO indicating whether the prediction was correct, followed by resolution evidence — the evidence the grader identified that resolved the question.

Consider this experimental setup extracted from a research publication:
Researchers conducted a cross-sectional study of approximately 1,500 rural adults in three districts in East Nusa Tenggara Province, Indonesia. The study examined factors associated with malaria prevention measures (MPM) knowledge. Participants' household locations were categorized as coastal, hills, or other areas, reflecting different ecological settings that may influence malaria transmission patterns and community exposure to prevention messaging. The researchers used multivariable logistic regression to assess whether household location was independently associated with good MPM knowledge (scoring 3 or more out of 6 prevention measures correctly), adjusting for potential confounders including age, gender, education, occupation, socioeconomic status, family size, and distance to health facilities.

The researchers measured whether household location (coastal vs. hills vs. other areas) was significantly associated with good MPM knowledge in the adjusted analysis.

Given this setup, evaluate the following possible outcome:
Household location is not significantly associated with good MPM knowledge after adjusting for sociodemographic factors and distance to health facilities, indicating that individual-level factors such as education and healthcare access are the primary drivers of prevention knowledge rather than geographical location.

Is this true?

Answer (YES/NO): NO